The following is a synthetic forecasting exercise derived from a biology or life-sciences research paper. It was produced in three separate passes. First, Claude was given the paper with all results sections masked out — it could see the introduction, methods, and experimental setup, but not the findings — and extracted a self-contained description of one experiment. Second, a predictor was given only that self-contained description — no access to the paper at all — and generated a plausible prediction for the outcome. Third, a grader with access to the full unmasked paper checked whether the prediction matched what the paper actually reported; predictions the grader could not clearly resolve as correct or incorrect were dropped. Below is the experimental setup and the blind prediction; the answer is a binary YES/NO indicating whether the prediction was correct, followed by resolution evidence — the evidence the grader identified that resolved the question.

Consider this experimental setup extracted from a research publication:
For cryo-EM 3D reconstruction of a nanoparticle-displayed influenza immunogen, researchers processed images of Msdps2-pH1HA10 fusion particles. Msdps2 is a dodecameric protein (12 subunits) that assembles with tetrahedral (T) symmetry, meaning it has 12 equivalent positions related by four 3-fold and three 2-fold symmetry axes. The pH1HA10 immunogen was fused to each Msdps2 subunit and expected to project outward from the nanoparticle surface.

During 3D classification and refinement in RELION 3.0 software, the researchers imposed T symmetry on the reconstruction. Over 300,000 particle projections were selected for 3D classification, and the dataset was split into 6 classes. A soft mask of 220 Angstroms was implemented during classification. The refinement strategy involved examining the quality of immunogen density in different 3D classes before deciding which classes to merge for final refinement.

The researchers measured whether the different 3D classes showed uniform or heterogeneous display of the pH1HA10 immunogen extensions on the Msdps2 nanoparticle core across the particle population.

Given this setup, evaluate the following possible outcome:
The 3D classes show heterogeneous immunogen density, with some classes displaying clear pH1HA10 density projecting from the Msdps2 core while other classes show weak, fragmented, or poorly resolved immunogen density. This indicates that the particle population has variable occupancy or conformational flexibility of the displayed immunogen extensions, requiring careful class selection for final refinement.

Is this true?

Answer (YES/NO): YES